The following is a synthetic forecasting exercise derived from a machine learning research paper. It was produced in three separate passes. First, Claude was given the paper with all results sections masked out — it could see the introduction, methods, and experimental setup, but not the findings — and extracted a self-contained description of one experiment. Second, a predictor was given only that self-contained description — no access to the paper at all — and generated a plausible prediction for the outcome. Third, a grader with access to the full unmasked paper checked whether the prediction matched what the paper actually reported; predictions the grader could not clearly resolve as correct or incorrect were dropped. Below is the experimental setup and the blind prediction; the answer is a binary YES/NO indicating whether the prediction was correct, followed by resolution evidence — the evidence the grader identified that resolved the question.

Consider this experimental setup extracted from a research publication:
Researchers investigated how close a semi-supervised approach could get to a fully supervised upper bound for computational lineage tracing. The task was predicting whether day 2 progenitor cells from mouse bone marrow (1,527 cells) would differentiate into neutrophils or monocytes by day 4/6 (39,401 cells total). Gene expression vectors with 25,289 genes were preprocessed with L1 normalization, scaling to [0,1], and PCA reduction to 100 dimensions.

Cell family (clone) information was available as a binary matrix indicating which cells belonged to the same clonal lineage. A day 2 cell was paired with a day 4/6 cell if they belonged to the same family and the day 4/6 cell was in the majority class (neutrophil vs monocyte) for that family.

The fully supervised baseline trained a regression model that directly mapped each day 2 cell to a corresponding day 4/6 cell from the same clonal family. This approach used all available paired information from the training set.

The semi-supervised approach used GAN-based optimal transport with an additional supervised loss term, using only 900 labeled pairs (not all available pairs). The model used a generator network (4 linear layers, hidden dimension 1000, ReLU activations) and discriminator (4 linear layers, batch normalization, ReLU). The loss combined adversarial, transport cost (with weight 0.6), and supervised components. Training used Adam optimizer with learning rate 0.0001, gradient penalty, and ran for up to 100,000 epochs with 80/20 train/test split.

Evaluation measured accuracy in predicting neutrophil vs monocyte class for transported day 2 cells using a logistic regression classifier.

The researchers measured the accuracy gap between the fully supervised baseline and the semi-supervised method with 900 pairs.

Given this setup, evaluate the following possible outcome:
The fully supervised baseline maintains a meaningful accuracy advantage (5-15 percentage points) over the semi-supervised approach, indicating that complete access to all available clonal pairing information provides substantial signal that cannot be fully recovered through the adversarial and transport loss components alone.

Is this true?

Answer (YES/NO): NO